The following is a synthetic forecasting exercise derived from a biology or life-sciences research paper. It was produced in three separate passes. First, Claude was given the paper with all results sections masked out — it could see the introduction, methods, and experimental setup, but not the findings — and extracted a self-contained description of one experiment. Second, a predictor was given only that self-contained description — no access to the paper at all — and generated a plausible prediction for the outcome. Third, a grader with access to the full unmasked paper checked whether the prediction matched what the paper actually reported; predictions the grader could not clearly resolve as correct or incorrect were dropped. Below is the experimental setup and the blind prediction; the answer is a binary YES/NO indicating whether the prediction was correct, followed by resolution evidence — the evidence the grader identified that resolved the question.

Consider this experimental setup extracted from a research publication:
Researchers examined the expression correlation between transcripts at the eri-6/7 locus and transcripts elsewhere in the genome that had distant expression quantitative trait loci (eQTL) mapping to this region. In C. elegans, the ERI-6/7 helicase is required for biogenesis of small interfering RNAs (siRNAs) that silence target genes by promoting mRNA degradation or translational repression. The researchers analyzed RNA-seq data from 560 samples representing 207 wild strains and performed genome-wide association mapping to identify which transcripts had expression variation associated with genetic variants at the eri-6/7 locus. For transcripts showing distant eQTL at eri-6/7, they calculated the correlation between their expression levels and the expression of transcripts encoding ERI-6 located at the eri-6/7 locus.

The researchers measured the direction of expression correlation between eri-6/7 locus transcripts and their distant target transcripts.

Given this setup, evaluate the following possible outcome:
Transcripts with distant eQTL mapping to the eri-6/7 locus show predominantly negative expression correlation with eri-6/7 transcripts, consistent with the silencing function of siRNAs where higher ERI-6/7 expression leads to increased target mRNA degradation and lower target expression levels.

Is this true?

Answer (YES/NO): YES